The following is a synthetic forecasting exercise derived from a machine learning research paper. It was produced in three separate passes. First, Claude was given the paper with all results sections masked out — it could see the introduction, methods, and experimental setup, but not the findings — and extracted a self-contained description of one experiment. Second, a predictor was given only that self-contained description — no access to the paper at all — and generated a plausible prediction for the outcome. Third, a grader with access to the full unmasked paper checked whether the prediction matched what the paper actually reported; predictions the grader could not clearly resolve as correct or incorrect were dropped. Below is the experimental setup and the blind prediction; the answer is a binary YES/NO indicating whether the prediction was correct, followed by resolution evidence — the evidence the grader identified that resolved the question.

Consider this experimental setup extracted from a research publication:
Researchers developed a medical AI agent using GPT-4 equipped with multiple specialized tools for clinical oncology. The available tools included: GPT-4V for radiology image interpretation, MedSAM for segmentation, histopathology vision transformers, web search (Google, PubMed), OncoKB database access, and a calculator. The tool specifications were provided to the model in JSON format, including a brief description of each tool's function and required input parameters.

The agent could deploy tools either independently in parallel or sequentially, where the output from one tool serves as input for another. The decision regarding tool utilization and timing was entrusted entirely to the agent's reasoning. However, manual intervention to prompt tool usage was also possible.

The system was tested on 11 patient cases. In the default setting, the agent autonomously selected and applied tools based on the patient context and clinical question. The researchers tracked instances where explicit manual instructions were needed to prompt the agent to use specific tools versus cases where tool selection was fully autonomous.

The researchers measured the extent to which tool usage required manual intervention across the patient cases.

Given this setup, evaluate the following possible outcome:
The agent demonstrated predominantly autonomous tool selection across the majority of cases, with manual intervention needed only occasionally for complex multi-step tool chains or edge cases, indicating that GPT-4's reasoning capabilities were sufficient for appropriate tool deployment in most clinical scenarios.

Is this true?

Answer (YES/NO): NO